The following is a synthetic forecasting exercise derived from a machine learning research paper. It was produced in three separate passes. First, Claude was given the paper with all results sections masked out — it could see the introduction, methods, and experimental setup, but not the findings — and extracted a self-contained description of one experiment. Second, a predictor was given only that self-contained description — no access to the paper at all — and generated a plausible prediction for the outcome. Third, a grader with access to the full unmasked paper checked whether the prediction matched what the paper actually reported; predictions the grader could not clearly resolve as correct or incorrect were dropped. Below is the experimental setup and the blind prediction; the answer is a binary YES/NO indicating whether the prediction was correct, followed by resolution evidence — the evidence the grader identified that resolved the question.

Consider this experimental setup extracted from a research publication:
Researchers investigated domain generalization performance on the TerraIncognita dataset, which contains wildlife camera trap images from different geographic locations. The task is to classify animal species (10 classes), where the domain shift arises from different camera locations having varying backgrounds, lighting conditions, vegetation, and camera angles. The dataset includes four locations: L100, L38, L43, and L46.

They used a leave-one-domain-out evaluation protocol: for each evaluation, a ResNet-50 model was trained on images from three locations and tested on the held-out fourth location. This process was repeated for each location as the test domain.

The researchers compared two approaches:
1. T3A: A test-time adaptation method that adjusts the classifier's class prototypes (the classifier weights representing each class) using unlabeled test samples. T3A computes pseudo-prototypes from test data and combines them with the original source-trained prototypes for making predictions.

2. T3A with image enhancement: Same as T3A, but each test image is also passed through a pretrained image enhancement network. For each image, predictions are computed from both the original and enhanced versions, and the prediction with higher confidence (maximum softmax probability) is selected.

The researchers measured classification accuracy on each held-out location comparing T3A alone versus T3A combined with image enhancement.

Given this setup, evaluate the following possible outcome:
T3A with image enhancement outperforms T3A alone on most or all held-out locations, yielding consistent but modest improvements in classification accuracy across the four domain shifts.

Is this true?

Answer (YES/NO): NO